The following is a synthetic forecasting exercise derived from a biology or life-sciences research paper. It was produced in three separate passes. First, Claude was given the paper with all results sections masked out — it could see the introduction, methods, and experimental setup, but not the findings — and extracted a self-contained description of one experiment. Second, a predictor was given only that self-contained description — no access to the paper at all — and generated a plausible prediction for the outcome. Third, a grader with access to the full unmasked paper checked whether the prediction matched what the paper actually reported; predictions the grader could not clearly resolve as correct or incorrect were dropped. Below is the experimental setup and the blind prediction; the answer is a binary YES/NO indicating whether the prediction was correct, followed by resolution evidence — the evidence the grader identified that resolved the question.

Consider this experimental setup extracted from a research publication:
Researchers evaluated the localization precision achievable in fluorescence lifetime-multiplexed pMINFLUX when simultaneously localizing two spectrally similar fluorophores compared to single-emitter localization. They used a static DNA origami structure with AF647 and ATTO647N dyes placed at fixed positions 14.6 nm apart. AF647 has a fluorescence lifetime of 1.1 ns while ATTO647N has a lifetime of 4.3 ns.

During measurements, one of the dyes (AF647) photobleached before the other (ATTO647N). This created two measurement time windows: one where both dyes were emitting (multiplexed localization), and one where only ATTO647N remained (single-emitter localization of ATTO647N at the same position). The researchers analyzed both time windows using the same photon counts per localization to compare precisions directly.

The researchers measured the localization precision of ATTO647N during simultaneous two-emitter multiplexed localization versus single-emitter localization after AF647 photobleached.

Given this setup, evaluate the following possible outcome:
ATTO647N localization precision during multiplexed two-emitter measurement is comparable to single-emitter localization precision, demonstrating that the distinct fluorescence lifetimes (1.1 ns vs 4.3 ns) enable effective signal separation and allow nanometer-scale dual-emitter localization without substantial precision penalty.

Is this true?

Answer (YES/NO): NO